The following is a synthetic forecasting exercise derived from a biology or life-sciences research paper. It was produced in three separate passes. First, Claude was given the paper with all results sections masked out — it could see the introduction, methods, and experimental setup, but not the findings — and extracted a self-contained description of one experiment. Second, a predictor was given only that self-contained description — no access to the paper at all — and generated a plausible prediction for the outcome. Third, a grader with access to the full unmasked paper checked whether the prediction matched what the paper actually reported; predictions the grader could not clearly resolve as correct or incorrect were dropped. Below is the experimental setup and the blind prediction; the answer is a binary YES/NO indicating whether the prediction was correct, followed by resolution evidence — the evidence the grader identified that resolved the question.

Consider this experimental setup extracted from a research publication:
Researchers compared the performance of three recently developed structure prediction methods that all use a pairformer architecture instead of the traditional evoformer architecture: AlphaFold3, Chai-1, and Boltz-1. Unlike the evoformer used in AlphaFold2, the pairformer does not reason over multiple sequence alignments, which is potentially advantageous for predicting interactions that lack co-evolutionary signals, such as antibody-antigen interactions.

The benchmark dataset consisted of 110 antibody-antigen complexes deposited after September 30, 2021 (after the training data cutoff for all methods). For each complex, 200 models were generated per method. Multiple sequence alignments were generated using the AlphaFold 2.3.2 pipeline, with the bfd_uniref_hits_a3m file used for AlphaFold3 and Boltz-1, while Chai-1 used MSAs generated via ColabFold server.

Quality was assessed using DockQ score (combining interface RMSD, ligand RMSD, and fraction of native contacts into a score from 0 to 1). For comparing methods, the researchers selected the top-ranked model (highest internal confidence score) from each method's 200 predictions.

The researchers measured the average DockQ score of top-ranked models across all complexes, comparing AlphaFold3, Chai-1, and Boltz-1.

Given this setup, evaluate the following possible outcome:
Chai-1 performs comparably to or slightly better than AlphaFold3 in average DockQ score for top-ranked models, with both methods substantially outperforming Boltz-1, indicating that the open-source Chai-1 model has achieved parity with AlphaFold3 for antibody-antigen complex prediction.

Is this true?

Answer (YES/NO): NO